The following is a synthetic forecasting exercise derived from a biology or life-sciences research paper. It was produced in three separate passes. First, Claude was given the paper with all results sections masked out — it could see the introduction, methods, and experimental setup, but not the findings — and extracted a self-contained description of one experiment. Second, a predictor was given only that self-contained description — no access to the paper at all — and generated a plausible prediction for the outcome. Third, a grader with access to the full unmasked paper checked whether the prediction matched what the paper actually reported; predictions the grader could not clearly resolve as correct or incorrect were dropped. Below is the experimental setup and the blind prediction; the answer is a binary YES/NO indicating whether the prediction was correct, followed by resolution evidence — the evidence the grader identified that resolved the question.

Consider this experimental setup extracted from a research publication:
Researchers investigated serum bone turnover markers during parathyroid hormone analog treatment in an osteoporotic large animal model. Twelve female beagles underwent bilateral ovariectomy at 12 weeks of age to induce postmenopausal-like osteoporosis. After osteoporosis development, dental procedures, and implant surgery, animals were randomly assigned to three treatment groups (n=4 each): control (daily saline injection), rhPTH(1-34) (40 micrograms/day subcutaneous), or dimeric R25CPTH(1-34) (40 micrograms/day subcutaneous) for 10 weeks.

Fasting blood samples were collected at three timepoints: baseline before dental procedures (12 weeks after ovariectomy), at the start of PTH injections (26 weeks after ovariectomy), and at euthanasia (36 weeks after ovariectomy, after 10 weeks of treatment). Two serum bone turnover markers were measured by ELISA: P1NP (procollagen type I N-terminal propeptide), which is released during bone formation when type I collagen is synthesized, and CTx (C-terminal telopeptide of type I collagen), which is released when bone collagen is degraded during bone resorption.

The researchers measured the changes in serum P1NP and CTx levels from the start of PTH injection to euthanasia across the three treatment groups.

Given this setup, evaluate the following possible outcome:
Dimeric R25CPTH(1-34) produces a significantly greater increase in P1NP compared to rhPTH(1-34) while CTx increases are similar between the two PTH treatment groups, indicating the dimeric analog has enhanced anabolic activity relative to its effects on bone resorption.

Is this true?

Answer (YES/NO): NO